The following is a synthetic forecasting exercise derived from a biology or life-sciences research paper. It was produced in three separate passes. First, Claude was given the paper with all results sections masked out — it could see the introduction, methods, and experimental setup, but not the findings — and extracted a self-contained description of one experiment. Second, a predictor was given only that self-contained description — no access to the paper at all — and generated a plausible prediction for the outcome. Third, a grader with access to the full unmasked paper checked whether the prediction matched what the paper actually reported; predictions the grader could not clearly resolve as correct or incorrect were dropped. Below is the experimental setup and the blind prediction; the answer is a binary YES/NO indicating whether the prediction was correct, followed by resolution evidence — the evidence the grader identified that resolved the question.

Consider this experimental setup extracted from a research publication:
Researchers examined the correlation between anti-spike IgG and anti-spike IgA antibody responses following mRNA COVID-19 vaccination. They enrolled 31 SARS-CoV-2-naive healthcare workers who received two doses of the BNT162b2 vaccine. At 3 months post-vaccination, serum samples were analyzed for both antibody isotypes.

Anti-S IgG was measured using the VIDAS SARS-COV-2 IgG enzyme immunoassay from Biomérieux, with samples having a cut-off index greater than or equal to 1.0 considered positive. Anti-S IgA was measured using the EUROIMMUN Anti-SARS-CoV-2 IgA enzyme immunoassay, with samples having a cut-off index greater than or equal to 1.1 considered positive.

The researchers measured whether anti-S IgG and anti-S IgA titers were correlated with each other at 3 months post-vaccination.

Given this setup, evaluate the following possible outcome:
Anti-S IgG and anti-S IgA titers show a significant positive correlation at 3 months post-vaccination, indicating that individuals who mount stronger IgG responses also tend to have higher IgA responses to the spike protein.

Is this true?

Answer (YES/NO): YES